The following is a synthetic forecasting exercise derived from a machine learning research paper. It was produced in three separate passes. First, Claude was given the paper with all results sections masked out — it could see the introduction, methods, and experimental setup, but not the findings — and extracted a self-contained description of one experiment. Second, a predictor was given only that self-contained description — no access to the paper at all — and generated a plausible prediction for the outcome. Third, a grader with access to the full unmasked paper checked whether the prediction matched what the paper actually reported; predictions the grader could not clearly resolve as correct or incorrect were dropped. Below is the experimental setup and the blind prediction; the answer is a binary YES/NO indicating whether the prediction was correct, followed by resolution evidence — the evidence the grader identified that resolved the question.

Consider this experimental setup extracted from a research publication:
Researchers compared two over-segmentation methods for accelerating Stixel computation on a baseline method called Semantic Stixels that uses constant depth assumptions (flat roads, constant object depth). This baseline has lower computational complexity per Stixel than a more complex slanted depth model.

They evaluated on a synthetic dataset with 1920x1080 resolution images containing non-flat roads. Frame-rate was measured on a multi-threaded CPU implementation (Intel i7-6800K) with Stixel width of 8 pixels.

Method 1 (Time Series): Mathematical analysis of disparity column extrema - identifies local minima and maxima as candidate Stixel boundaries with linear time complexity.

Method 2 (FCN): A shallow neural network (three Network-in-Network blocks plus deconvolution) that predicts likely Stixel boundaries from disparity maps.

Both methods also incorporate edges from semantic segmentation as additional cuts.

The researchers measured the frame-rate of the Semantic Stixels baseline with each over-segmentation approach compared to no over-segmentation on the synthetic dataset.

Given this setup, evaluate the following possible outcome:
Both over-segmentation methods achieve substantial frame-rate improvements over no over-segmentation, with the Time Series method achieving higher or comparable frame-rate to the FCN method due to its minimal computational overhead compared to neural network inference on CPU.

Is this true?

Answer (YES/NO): NO